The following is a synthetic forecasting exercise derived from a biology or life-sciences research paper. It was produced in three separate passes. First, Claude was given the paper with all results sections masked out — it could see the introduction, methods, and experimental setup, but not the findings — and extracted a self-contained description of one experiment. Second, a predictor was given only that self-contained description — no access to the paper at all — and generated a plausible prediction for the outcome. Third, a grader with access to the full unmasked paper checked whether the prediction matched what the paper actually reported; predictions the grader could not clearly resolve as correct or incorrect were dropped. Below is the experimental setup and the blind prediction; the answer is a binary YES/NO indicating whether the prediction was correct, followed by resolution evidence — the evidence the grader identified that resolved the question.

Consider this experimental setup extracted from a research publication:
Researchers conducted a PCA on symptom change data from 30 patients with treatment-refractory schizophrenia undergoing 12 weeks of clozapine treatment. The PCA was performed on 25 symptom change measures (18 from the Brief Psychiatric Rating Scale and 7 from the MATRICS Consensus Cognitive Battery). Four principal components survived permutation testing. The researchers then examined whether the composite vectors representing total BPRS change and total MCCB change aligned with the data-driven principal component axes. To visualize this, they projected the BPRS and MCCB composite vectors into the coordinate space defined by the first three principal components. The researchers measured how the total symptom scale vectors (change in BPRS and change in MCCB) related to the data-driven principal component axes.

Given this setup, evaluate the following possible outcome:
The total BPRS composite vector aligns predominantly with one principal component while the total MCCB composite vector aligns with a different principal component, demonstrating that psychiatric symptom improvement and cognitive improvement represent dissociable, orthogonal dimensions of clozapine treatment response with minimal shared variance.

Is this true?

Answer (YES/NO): NO